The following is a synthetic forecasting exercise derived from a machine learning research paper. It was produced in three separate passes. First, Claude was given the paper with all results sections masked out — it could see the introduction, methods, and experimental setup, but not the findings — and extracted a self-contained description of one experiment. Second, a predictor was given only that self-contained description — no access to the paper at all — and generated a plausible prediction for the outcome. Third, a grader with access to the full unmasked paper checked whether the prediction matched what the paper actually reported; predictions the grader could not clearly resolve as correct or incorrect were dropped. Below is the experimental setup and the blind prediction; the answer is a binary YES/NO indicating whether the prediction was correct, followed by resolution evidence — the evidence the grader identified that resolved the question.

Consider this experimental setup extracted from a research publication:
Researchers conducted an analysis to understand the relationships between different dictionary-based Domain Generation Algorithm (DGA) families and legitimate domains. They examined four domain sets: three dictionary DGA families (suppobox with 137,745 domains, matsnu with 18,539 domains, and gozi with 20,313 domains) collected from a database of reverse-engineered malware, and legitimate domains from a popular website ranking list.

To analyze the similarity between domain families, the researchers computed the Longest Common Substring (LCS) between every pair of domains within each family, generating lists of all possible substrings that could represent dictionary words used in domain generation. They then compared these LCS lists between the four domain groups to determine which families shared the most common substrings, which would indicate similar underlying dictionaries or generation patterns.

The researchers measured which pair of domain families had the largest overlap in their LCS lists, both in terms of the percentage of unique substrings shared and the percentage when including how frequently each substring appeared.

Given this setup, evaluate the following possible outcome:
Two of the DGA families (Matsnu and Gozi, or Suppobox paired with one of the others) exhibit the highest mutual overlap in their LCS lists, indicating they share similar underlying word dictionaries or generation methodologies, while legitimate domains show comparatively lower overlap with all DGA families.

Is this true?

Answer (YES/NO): YES